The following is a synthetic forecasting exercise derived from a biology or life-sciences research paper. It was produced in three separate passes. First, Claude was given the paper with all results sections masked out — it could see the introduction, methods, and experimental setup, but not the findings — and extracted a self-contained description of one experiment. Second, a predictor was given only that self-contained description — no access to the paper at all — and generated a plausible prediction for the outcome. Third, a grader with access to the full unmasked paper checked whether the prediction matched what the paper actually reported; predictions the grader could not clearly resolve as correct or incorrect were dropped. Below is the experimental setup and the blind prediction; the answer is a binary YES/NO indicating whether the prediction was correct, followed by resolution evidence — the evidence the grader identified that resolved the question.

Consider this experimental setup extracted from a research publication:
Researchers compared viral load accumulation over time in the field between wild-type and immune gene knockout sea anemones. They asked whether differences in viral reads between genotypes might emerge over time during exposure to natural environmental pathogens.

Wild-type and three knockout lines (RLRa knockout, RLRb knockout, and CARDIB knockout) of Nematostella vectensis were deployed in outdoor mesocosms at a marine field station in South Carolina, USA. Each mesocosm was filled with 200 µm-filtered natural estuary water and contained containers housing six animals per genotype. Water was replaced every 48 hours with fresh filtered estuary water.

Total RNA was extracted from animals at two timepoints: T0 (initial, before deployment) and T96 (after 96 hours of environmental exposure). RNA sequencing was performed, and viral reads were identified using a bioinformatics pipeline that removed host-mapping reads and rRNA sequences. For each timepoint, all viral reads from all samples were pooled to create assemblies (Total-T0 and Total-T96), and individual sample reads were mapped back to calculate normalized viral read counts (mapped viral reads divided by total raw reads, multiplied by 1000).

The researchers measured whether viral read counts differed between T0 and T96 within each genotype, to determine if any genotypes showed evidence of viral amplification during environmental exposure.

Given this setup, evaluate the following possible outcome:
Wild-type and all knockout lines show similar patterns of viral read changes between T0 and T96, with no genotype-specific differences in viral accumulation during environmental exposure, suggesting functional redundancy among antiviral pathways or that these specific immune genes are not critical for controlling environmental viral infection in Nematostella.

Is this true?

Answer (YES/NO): NO